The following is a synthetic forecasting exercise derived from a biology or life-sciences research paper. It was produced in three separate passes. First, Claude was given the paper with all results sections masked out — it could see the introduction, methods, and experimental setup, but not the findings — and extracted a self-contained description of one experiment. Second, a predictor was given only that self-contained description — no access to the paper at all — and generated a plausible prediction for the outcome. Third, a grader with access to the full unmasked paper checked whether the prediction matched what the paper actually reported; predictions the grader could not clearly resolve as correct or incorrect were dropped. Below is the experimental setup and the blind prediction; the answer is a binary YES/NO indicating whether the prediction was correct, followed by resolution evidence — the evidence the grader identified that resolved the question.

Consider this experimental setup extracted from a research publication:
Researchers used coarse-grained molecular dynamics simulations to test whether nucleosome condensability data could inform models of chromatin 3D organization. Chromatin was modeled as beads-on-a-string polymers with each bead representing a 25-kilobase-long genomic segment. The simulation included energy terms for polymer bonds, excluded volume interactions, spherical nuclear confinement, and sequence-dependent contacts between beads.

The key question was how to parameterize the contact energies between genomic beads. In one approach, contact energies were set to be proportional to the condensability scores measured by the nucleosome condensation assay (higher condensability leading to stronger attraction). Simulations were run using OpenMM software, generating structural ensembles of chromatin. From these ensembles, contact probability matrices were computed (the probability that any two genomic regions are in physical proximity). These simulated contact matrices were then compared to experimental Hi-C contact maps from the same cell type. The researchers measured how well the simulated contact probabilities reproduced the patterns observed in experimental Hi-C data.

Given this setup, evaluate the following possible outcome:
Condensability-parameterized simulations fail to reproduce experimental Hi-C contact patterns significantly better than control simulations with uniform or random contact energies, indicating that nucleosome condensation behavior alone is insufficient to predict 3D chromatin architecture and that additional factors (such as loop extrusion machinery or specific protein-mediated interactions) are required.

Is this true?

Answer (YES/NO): NO